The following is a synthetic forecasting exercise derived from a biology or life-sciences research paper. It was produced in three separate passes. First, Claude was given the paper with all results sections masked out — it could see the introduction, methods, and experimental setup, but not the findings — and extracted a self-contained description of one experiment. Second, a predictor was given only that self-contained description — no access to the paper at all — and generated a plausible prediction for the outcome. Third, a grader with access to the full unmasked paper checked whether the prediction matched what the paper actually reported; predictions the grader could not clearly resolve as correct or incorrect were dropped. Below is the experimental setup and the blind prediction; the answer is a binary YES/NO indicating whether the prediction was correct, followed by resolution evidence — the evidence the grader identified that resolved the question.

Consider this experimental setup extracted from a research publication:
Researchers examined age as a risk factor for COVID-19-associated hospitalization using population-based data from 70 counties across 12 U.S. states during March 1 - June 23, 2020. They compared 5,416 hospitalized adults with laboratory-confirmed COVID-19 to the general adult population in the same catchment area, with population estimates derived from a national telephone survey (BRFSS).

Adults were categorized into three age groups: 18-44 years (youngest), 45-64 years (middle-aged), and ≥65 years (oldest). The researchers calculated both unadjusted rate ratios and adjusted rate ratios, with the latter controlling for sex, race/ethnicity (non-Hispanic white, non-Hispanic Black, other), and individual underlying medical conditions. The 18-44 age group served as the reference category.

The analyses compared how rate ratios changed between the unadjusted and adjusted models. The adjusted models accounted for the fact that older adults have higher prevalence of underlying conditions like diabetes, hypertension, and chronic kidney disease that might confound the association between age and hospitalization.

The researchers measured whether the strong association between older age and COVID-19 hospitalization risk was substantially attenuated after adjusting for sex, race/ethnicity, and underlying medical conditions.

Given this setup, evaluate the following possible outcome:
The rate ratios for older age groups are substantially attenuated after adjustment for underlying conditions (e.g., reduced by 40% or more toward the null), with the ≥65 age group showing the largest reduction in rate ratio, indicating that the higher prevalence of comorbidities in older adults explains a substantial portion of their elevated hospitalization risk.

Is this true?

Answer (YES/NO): NO